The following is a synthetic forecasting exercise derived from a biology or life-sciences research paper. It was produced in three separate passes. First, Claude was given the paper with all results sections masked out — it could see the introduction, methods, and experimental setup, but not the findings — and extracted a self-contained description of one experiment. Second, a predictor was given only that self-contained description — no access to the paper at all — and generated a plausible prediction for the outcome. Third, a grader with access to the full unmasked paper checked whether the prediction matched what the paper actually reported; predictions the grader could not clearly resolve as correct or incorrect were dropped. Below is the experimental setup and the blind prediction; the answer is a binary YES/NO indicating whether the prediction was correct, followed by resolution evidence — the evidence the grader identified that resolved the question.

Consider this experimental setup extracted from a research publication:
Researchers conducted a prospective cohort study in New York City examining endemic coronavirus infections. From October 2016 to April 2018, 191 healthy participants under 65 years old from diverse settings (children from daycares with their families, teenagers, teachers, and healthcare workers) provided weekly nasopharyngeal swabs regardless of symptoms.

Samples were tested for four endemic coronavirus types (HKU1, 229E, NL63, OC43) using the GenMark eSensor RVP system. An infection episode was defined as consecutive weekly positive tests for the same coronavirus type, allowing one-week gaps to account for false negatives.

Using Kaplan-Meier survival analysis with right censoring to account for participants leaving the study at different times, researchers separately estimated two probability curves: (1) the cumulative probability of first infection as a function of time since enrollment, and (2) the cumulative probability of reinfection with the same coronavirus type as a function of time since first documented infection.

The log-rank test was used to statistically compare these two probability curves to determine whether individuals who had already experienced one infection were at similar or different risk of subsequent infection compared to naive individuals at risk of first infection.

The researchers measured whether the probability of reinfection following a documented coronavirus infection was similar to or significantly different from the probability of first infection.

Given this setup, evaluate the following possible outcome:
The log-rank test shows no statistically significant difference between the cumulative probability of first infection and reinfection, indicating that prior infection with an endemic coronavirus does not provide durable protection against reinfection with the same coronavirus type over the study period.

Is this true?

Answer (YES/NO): YES